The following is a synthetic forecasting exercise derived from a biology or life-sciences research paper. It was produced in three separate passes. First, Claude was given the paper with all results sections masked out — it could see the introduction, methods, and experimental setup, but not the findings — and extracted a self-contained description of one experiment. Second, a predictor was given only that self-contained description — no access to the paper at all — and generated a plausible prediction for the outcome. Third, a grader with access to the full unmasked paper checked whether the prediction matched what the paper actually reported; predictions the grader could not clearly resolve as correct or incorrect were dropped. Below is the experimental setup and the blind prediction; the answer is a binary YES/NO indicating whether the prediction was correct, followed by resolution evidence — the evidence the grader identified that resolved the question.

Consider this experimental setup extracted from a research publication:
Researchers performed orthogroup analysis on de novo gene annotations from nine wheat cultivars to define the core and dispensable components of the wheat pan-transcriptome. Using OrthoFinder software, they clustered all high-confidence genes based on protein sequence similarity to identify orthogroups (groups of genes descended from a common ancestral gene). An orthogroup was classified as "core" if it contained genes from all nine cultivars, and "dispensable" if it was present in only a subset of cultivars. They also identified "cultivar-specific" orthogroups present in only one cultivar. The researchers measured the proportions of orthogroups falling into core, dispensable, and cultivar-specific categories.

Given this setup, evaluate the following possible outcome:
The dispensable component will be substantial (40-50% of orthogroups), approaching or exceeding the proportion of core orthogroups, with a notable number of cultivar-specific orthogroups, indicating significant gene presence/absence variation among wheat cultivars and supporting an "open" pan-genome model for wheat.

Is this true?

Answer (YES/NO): NO